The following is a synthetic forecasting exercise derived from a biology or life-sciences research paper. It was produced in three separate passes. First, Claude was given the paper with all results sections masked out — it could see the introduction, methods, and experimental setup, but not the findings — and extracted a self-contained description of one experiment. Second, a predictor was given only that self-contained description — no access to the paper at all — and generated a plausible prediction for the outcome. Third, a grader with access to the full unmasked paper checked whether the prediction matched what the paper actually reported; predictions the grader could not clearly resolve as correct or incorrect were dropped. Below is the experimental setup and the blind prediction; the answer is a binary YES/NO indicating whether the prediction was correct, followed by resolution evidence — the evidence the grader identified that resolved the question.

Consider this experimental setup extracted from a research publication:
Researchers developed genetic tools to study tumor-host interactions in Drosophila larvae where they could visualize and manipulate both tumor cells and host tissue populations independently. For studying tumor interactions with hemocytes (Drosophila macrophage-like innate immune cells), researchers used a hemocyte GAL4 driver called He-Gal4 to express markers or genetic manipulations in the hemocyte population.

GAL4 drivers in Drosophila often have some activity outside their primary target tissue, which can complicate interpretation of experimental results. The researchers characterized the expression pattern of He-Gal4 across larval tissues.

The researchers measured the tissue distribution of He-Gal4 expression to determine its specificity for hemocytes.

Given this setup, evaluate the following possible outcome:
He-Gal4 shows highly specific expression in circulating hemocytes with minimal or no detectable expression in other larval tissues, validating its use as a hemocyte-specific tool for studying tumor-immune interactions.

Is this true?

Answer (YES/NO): NO